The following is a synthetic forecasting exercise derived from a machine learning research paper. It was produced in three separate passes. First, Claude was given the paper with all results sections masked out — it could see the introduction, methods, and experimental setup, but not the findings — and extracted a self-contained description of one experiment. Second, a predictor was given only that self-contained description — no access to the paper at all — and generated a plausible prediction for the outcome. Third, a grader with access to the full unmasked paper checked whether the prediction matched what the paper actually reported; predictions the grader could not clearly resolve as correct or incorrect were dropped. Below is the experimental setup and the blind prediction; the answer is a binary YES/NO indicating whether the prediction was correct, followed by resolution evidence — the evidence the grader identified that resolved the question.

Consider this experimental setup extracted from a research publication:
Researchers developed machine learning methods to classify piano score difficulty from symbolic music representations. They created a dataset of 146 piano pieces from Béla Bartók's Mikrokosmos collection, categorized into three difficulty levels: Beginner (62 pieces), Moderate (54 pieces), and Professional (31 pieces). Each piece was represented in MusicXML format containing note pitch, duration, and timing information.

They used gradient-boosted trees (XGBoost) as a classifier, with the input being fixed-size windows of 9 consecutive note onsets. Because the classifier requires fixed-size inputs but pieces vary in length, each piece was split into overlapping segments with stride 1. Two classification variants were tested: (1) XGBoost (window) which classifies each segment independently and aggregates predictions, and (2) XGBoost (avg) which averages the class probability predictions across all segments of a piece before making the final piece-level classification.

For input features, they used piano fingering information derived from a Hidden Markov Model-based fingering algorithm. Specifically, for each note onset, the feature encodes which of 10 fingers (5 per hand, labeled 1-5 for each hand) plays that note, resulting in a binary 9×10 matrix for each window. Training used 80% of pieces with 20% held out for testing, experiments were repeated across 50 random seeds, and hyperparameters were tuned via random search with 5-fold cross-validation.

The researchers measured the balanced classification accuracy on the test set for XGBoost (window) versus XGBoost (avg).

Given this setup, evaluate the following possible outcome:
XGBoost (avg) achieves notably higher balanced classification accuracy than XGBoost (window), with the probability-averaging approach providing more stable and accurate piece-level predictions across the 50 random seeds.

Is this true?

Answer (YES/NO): NO